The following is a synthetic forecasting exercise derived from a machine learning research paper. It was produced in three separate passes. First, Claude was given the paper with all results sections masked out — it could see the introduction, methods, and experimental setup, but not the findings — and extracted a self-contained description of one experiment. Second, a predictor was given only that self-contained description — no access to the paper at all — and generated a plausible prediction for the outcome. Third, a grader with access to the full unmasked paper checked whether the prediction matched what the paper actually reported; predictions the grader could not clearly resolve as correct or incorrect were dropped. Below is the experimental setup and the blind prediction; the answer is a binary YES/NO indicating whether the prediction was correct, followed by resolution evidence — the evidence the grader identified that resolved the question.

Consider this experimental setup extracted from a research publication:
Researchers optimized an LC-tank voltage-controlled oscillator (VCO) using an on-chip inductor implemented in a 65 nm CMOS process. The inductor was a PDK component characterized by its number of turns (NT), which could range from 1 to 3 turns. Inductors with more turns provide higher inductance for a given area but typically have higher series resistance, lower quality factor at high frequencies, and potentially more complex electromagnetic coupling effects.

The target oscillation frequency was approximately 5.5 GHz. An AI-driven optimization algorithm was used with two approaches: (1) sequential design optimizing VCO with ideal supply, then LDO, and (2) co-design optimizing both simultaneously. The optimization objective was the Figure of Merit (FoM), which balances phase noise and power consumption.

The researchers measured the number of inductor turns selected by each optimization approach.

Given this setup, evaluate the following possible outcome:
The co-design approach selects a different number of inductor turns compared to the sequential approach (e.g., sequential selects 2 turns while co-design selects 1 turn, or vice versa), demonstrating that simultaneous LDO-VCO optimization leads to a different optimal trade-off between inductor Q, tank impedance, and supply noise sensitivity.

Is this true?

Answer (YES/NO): NO